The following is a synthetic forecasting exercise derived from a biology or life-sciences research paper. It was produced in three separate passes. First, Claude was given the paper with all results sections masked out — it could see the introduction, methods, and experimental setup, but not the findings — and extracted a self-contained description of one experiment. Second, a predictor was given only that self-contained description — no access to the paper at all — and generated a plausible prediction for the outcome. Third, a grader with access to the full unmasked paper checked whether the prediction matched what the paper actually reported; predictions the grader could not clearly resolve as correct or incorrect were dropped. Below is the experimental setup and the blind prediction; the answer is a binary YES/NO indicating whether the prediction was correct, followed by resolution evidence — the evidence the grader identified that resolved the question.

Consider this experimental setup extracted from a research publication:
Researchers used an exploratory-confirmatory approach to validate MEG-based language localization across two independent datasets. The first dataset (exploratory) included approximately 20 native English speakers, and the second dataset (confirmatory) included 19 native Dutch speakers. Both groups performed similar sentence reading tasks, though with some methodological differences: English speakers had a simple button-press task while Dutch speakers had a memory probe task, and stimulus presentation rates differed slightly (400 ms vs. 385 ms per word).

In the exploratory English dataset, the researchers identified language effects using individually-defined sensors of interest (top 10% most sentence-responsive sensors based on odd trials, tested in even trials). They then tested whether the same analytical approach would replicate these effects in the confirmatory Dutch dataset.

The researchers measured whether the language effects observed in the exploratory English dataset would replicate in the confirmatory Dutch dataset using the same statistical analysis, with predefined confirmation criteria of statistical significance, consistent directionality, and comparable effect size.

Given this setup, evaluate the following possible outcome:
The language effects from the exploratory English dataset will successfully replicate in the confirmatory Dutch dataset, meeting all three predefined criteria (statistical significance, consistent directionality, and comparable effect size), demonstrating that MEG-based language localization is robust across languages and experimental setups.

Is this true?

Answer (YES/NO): YES